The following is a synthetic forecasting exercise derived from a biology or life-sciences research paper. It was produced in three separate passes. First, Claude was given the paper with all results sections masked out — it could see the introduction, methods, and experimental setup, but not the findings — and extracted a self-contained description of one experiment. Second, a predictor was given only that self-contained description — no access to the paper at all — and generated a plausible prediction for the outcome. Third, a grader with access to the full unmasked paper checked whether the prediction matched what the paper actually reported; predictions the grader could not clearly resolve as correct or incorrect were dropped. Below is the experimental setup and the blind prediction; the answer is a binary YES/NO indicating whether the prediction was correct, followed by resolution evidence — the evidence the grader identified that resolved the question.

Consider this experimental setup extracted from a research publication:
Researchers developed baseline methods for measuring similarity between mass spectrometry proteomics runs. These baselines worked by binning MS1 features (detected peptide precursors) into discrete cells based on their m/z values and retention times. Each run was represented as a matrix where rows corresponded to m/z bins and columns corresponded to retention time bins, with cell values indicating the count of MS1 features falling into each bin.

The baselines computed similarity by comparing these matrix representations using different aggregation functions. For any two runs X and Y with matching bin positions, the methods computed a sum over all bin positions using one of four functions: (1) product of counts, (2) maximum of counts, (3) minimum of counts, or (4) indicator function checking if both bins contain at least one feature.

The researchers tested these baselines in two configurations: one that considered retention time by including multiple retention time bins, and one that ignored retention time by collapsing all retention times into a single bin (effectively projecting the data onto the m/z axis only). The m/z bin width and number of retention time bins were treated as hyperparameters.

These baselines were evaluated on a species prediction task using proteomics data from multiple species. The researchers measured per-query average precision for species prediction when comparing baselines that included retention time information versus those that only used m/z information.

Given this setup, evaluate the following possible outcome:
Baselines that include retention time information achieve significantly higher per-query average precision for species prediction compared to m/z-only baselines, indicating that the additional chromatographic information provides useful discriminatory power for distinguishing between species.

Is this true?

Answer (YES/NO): NO